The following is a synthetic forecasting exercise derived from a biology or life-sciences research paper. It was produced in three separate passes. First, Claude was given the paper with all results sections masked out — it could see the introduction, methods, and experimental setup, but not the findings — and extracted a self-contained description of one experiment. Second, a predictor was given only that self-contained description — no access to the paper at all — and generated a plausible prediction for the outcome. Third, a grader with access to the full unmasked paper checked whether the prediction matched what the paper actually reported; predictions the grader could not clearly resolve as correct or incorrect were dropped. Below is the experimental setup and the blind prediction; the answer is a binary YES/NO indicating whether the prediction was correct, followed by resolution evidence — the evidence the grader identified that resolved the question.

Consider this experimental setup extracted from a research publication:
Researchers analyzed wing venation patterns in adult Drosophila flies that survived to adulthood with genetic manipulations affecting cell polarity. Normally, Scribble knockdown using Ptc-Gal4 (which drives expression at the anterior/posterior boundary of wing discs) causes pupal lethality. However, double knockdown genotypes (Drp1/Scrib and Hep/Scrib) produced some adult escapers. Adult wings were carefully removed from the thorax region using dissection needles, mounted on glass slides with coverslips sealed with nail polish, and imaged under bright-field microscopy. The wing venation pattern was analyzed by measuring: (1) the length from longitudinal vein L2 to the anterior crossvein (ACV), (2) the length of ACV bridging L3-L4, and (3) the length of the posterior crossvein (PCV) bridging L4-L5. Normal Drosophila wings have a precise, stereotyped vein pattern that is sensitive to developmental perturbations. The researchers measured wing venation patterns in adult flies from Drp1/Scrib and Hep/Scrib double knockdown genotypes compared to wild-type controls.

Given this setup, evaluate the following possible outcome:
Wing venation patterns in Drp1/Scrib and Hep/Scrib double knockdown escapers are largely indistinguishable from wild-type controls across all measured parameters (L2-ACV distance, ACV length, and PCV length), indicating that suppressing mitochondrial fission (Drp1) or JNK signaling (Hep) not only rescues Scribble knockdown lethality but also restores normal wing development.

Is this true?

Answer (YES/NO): NO